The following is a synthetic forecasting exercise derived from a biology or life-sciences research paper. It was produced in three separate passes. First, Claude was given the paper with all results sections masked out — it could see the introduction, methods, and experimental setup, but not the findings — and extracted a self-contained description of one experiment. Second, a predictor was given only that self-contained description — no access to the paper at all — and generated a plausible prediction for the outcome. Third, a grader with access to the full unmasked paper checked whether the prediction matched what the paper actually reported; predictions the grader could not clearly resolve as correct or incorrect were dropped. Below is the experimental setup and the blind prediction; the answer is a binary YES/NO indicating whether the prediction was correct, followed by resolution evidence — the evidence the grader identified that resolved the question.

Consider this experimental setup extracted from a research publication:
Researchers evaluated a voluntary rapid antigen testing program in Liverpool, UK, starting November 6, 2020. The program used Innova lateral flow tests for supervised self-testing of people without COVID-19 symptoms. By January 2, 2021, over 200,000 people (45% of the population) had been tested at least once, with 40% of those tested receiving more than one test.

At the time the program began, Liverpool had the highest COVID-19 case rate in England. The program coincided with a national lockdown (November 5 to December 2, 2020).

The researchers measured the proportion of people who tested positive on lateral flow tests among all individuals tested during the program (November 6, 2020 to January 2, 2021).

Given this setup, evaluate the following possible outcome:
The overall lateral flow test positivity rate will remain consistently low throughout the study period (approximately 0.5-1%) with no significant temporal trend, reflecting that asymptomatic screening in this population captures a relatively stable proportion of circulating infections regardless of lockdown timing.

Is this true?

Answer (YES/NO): NO